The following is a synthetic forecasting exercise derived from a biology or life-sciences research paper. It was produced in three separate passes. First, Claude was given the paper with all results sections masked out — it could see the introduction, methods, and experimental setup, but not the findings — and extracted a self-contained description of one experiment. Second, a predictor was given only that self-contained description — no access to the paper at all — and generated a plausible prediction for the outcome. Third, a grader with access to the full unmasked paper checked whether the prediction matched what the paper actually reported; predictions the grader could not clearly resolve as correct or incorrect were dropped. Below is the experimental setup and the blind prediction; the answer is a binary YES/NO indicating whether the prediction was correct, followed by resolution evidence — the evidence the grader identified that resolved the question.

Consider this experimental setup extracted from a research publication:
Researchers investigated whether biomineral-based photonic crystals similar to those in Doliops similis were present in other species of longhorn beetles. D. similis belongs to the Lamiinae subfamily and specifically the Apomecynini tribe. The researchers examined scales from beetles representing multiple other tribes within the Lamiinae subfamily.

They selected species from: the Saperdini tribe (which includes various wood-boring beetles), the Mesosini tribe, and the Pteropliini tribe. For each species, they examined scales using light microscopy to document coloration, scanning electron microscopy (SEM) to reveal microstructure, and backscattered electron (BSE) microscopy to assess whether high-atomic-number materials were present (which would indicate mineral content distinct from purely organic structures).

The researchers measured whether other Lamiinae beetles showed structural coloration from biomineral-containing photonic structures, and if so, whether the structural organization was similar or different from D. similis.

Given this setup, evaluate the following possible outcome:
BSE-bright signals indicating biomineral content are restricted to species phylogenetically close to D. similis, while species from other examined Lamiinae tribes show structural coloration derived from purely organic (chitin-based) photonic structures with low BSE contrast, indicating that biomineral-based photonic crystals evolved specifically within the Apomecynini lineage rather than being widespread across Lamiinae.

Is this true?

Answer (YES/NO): NO